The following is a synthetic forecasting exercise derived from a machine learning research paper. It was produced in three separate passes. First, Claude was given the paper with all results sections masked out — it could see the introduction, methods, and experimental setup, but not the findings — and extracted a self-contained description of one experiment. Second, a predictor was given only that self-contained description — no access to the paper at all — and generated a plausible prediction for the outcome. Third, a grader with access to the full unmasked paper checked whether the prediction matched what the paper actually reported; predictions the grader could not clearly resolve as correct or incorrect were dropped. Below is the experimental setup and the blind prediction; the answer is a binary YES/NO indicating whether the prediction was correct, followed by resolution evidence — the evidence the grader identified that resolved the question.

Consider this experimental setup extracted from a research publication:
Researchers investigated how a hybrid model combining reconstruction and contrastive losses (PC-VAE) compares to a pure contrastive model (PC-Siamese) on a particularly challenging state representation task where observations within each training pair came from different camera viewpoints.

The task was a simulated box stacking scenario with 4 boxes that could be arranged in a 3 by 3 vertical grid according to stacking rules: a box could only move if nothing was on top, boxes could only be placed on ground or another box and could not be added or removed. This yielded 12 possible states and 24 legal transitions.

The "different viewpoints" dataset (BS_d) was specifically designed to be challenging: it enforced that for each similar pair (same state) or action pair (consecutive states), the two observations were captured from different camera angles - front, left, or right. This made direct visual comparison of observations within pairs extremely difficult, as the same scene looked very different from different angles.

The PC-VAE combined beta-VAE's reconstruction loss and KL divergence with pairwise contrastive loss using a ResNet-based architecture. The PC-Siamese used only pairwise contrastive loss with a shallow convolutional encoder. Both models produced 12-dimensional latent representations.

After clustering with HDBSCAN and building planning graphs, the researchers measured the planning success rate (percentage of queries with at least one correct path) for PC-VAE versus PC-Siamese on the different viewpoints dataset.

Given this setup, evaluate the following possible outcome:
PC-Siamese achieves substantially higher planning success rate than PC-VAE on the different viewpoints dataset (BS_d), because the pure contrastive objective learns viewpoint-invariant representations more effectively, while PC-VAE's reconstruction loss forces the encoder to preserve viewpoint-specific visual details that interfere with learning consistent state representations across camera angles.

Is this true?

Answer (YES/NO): YES